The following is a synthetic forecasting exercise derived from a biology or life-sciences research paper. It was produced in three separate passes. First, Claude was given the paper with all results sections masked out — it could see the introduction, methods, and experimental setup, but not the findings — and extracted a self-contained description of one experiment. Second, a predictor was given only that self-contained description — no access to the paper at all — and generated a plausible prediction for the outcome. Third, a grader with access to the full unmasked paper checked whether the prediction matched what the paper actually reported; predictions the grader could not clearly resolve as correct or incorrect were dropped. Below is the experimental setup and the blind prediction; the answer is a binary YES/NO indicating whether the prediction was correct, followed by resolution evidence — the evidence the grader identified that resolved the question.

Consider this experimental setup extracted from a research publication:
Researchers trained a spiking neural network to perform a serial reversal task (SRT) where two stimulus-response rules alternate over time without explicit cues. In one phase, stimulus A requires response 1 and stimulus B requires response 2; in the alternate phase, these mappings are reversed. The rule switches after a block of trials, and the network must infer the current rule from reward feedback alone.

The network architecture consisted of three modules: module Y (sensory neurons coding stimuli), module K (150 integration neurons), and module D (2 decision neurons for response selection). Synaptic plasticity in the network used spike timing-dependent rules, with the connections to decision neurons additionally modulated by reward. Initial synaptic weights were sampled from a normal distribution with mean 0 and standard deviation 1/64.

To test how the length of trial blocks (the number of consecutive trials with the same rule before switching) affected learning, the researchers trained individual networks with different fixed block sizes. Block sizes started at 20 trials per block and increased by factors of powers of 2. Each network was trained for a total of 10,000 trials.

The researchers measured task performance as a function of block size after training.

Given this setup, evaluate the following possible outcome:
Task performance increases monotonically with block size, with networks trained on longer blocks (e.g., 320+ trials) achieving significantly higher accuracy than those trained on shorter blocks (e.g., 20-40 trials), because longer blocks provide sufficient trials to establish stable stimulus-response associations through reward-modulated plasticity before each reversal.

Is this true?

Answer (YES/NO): NO